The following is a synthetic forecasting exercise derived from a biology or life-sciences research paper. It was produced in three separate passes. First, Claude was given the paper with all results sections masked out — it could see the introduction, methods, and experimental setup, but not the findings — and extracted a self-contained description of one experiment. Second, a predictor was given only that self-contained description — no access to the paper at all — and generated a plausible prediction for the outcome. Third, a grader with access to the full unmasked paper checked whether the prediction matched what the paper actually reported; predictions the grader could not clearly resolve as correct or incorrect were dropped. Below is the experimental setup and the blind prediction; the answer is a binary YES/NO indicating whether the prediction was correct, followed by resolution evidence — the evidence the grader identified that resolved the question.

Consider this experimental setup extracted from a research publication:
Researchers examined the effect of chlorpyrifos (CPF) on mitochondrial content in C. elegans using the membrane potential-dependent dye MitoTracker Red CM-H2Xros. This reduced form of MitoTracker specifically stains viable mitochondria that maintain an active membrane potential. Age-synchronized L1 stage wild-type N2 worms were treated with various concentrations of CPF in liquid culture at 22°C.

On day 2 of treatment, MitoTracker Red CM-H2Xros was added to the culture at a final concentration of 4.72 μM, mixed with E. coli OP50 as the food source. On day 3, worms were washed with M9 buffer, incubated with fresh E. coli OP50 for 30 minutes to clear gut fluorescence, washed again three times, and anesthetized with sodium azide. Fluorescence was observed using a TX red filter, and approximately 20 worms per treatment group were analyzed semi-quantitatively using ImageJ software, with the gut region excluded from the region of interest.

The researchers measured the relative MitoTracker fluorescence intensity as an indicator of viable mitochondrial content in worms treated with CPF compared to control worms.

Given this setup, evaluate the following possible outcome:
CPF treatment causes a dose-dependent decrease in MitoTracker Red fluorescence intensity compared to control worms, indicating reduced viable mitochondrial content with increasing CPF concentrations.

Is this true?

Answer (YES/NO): YES